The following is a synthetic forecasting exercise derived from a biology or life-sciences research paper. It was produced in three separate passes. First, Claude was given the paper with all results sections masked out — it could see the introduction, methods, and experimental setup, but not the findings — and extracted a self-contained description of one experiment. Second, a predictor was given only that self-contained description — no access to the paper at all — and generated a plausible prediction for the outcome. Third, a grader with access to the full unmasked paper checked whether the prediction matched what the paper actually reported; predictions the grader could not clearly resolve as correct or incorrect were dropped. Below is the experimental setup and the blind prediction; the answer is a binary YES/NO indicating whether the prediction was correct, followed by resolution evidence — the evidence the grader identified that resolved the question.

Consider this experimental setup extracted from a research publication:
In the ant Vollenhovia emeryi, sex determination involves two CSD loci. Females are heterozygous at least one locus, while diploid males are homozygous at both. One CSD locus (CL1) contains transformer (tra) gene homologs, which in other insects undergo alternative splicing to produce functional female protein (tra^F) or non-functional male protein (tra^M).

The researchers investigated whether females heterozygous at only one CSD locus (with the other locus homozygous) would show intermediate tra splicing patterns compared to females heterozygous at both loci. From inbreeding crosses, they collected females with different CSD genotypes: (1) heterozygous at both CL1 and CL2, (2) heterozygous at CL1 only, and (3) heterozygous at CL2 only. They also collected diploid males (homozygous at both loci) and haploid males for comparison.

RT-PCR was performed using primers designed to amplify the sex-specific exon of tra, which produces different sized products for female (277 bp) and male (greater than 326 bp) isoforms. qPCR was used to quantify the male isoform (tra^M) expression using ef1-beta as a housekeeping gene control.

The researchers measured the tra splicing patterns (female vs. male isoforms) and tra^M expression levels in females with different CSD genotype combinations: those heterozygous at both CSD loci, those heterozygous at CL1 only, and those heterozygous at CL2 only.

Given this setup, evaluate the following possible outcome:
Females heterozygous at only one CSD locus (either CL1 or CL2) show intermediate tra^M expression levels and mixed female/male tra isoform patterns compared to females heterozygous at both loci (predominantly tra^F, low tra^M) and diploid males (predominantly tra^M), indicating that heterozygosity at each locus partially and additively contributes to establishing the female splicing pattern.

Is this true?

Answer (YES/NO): NO